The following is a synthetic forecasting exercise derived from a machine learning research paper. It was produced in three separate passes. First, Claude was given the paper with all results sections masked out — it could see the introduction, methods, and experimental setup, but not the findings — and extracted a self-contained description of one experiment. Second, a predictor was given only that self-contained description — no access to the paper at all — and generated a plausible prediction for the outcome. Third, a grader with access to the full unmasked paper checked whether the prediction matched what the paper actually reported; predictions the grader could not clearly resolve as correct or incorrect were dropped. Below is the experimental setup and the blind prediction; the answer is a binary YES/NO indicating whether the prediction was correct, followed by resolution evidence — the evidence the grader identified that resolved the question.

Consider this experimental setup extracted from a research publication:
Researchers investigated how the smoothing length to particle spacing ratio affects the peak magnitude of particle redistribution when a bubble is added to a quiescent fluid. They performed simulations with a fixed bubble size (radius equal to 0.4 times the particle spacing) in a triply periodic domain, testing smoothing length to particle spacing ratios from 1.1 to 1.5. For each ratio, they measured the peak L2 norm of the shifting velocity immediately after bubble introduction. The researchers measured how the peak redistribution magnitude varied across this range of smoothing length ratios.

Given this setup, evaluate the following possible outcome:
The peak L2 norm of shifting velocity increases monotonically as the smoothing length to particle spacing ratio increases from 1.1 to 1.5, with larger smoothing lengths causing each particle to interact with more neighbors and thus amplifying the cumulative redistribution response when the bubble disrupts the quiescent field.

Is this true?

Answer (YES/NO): NO